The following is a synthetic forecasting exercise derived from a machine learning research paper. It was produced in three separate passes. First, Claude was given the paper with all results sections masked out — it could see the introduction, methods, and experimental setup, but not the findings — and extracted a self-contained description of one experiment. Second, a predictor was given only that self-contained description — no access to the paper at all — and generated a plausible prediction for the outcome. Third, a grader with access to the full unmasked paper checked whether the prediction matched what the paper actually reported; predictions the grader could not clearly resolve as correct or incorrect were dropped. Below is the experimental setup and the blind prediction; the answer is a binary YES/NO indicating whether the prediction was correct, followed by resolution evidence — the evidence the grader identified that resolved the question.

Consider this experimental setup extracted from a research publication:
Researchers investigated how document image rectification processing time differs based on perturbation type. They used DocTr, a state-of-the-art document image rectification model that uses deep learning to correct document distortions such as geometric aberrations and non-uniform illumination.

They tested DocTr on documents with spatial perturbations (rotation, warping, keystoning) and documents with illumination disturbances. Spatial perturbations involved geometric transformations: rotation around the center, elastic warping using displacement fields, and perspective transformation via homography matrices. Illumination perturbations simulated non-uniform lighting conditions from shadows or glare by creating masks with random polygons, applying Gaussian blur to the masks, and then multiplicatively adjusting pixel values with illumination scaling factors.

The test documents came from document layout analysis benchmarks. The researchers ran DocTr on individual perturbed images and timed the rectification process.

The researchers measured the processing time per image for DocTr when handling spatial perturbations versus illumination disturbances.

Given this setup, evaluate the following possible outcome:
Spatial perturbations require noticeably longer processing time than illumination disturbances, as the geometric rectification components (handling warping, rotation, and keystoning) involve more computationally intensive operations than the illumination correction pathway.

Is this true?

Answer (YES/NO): NO